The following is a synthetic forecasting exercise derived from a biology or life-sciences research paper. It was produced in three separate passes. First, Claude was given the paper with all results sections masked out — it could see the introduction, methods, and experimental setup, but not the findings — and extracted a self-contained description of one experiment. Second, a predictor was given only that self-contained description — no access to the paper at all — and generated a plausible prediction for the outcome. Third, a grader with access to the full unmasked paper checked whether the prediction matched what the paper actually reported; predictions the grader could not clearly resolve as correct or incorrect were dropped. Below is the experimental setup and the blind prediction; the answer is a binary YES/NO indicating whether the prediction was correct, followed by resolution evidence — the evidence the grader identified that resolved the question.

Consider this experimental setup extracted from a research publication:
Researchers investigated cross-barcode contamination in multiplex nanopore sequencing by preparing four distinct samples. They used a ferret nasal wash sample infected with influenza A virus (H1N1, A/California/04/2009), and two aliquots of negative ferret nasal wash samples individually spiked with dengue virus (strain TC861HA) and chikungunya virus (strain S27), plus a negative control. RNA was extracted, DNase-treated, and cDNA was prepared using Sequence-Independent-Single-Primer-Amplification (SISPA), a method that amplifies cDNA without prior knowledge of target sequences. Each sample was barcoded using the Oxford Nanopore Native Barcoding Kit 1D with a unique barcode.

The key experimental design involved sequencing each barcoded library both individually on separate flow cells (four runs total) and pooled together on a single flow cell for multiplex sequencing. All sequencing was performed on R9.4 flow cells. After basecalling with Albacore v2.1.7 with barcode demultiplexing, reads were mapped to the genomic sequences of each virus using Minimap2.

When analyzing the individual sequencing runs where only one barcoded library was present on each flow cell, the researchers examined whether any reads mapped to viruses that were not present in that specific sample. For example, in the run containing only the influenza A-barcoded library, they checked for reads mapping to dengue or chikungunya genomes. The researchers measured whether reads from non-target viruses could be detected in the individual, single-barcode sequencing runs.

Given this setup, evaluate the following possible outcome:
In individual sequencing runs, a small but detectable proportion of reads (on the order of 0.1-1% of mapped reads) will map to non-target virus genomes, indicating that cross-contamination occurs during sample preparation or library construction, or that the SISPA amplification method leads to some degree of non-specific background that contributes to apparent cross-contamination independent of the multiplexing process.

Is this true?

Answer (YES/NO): NO